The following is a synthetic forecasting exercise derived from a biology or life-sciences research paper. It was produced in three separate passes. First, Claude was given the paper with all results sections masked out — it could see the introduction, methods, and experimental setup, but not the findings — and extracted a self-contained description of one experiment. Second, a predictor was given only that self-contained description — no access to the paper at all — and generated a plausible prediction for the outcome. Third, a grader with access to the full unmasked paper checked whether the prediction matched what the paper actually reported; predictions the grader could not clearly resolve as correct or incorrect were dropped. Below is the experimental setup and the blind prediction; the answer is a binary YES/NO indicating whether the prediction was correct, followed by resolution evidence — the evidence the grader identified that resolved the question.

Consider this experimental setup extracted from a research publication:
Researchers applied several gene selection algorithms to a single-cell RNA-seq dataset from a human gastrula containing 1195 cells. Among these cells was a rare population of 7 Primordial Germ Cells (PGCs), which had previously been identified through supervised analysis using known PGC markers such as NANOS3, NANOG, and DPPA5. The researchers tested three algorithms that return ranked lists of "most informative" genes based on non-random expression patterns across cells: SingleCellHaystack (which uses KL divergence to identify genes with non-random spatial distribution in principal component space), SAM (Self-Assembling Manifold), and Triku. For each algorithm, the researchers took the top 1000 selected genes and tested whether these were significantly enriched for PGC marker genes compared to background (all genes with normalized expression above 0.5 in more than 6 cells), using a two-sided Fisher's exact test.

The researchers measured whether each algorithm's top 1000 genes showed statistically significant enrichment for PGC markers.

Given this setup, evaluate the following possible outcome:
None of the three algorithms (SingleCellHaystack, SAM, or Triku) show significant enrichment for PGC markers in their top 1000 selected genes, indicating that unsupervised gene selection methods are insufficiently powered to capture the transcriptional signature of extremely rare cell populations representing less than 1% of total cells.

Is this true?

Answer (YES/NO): YES